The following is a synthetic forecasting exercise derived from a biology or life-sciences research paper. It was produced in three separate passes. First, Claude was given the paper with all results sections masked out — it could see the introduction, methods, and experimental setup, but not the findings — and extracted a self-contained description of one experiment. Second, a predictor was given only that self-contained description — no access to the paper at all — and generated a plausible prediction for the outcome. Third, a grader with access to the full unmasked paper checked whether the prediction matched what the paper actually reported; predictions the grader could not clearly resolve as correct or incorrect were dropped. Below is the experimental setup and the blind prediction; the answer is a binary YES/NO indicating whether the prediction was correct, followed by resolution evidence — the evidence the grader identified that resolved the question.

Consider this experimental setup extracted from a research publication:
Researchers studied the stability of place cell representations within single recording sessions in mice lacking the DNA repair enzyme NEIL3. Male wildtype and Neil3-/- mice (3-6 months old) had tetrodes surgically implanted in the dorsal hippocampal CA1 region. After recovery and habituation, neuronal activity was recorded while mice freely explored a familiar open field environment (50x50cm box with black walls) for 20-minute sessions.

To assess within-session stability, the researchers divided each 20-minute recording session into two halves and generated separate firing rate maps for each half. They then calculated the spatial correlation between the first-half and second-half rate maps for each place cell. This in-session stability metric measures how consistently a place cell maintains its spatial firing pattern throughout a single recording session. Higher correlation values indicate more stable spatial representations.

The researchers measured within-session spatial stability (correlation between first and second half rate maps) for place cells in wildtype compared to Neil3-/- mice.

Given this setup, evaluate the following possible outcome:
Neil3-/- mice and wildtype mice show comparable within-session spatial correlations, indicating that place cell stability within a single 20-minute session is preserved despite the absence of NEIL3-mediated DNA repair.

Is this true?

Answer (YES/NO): YES